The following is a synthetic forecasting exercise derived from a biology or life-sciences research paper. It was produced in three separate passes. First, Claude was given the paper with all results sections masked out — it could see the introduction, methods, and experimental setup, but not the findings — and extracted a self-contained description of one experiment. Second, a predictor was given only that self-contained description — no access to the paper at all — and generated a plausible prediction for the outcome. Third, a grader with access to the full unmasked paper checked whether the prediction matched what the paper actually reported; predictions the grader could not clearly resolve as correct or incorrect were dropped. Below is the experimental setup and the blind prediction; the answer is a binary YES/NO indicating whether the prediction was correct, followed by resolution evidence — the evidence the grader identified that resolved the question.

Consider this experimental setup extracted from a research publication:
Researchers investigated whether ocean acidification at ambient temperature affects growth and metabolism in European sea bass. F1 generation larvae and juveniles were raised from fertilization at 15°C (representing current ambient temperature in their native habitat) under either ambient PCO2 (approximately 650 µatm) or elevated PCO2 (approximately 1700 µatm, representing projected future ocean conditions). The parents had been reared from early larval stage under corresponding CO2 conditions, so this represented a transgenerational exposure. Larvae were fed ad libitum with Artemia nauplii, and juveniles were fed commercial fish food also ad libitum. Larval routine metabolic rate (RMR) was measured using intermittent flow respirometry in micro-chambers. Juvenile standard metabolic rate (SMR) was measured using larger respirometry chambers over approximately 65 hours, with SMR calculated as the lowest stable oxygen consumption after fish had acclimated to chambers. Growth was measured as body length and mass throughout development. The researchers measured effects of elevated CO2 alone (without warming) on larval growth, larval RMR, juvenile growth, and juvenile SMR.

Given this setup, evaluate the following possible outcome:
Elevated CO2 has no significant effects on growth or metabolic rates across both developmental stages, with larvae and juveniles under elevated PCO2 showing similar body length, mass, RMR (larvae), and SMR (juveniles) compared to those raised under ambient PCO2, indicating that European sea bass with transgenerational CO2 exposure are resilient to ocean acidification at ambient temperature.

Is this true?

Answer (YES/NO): YES